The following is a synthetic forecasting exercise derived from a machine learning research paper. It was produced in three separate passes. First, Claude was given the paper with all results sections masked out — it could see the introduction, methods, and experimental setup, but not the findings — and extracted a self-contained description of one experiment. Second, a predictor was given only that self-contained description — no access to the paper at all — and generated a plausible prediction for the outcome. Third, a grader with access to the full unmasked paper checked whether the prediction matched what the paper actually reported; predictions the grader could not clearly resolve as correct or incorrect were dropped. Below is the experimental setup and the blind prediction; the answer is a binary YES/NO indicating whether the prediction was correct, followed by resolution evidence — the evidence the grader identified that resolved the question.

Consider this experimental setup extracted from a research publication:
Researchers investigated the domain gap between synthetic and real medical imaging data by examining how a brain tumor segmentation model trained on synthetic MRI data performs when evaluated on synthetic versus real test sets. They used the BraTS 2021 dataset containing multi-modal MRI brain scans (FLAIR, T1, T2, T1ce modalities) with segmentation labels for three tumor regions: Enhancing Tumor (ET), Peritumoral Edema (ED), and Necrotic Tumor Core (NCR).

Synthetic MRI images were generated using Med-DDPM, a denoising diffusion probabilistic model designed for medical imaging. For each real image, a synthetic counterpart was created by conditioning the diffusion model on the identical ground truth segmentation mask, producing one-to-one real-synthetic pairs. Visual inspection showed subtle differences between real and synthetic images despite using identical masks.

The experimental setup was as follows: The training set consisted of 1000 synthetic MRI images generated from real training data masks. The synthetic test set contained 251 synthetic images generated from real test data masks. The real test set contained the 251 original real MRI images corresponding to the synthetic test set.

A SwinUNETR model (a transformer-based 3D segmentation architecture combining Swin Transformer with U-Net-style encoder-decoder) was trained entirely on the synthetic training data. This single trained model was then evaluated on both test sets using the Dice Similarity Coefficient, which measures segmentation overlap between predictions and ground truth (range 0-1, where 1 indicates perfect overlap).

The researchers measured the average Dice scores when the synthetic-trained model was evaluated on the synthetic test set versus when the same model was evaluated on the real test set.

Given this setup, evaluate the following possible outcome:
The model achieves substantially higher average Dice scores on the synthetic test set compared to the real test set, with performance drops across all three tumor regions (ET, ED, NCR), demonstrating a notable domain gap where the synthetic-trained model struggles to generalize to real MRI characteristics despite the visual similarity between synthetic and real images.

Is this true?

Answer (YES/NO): YES